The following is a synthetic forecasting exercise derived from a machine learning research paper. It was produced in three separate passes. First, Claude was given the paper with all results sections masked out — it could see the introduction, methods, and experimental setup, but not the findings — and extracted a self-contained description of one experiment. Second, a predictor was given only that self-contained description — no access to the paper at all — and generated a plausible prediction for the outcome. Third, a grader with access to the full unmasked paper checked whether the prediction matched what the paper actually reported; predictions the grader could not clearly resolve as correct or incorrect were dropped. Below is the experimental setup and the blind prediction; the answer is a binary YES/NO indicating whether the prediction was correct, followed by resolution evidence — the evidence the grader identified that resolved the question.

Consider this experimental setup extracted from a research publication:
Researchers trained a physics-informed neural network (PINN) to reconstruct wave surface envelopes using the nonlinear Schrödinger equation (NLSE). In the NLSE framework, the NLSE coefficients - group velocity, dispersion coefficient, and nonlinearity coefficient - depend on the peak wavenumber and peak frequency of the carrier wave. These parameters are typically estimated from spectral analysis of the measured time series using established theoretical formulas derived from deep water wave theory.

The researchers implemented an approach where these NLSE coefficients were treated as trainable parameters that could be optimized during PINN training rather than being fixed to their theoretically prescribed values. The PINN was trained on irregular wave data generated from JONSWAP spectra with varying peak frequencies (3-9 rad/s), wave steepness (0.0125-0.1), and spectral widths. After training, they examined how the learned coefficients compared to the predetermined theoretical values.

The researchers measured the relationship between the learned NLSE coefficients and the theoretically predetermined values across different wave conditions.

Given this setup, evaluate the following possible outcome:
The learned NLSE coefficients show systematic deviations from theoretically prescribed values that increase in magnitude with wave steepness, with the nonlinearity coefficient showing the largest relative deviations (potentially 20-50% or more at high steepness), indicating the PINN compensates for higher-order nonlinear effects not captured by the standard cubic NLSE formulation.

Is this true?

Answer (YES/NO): NO